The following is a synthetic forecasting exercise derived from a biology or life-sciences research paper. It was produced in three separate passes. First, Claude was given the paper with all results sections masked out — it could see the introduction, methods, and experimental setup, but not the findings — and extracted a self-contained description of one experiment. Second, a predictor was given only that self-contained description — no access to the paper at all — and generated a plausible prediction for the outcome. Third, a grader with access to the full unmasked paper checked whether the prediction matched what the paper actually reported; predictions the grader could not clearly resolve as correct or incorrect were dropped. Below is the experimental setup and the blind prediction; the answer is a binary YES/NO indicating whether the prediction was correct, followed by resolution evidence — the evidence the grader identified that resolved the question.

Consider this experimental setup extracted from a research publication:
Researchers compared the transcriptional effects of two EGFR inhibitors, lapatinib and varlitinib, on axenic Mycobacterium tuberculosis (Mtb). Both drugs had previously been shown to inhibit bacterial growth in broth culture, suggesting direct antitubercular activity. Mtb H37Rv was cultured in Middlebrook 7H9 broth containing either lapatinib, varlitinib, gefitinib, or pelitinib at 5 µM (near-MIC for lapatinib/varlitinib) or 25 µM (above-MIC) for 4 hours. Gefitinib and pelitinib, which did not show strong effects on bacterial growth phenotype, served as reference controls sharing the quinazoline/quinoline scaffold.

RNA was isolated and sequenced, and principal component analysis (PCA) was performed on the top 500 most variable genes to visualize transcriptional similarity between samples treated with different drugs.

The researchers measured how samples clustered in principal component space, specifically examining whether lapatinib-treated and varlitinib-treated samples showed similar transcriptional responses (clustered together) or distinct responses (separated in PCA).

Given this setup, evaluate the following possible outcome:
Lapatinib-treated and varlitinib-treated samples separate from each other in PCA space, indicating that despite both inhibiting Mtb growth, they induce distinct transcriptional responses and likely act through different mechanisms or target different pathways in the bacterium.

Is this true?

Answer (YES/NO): YES